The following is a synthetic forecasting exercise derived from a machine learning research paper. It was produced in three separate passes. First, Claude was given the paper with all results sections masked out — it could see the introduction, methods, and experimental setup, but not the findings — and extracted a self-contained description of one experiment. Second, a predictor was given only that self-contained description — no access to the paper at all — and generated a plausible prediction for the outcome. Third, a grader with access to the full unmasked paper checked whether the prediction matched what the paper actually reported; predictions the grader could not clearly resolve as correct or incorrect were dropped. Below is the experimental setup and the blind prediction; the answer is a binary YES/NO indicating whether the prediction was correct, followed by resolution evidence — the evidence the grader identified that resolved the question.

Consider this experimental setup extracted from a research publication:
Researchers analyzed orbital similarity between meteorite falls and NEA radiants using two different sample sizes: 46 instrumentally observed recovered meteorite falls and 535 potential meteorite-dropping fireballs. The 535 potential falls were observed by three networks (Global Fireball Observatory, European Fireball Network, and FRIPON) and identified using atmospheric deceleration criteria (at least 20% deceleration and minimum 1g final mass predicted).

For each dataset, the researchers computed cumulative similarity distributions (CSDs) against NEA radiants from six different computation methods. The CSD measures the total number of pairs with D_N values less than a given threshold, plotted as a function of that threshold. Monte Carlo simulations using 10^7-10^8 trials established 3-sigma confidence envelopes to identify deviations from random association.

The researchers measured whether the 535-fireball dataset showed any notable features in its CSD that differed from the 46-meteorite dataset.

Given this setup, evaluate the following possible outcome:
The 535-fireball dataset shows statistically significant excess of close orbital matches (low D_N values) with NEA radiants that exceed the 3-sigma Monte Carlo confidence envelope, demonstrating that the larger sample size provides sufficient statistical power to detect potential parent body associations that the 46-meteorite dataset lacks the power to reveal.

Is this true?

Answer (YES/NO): NO